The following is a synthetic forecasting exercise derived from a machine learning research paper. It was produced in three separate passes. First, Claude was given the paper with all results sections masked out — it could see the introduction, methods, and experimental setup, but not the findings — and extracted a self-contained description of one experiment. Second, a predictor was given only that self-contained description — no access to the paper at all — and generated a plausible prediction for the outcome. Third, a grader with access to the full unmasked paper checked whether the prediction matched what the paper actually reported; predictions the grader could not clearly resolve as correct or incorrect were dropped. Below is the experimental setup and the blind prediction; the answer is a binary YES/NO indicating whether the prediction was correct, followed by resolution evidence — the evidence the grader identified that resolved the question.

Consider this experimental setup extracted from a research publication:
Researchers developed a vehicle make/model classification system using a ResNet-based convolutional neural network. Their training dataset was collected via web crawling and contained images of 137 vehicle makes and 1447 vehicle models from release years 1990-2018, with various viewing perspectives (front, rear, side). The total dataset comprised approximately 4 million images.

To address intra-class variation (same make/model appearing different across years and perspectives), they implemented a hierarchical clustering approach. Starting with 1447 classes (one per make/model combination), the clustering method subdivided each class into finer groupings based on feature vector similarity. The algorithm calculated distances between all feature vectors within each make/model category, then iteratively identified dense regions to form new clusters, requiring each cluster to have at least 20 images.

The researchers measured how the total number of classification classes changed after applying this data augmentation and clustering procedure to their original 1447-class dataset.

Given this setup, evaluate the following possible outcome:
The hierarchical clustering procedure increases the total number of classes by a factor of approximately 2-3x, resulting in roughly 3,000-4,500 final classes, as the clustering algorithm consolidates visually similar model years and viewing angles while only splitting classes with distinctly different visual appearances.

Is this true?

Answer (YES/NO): NO